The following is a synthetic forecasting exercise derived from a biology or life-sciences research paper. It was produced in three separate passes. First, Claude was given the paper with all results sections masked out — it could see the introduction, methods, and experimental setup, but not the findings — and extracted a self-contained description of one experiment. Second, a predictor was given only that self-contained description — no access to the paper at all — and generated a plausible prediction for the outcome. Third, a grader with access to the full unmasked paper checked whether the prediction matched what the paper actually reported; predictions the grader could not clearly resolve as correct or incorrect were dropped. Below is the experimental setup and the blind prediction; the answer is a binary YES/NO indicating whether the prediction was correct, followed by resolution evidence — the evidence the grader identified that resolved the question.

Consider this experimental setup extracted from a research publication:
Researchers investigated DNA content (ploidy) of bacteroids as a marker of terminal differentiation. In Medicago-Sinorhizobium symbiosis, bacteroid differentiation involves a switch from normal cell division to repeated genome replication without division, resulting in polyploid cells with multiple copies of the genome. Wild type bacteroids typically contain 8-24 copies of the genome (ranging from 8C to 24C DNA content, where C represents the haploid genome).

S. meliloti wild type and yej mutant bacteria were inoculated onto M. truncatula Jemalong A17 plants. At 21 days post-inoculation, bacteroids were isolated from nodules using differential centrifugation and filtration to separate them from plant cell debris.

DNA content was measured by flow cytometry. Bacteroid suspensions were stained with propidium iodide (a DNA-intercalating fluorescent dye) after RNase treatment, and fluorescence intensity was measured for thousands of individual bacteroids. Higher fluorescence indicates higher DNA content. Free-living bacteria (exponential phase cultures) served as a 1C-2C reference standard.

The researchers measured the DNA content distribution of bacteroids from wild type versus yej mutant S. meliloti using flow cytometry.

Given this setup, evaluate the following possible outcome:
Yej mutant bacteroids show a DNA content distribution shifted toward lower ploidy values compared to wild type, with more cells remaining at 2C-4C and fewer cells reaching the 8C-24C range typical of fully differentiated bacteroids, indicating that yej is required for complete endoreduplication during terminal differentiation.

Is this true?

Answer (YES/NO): NO